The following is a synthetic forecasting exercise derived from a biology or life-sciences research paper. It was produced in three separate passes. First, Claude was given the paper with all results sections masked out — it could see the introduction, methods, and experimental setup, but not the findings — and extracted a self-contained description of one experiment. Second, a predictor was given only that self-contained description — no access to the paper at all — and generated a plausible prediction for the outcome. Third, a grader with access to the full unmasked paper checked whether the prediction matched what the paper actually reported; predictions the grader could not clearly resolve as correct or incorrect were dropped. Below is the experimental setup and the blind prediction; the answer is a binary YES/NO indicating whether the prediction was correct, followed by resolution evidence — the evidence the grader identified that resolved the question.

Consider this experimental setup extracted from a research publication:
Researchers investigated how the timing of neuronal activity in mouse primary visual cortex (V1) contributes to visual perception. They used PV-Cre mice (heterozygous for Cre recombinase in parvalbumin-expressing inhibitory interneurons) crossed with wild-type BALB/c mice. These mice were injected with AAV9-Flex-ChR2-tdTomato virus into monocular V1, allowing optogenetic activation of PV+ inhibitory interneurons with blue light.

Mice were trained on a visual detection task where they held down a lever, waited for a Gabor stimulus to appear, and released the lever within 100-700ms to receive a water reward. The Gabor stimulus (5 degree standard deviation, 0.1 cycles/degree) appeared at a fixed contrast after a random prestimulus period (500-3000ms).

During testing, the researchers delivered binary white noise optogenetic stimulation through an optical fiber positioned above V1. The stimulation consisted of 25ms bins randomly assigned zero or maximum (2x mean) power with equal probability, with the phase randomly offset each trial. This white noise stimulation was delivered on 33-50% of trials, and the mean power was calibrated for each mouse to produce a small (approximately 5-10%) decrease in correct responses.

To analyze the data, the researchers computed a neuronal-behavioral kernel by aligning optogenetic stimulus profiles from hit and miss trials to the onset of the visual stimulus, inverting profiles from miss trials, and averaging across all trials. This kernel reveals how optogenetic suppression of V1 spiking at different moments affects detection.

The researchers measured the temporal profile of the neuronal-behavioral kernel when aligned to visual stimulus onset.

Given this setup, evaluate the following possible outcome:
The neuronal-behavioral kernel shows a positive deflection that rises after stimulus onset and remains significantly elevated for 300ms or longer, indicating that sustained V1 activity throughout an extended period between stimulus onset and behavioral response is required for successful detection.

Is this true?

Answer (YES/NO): NO